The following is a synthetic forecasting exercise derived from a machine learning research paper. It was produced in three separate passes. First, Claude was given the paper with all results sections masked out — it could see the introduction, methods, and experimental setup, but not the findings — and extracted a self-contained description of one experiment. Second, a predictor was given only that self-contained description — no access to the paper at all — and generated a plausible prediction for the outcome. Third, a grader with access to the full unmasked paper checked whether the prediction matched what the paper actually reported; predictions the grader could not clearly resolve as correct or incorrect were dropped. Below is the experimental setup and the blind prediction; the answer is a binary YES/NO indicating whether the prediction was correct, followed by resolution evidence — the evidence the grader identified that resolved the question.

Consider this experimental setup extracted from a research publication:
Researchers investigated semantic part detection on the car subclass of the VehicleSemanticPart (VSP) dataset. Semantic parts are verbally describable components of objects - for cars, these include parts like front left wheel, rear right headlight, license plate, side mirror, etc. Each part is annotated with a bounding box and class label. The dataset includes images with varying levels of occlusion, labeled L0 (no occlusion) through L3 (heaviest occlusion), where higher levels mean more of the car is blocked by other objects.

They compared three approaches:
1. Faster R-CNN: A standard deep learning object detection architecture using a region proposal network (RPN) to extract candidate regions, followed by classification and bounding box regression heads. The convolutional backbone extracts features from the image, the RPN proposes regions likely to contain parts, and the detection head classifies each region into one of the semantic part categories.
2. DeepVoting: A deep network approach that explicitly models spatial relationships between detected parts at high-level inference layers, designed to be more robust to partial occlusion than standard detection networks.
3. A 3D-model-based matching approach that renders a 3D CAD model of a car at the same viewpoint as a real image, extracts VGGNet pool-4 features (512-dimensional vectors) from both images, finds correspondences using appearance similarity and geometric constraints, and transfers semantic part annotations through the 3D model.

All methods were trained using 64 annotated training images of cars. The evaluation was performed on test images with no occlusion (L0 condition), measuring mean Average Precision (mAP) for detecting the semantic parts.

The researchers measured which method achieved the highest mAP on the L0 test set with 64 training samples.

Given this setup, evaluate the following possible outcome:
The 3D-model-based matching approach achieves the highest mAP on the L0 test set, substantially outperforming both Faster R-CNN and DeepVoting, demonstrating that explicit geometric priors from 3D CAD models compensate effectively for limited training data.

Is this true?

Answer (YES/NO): NO